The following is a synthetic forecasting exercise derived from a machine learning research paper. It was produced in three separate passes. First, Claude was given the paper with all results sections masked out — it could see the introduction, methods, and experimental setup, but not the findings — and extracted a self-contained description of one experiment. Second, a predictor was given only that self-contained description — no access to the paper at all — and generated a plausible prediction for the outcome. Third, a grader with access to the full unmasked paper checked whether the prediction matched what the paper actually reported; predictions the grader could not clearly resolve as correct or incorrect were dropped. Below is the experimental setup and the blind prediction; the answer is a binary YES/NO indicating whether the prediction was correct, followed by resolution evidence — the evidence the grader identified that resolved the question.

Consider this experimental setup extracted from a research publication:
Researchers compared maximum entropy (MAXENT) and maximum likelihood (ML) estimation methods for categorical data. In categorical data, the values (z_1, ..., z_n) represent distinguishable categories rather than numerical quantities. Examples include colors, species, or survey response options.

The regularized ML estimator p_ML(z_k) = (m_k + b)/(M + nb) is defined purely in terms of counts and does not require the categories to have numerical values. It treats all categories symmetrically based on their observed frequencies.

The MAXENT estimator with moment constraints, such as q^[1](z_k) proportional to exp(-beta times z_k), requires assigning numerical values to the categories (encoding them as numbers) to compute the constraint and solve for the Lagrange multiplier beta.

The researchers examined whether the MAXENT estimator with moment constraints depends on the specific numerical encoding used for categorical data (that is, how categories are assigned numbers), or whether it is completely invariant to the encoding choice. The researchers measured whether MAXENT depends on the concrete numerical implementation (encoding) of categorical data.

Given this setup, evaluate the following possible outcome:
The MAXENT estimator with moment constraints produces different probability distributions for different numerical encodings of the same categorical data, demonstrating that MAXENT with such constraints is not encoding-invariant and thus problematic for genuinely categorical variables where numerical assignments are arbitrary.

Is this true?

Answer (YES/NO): YES